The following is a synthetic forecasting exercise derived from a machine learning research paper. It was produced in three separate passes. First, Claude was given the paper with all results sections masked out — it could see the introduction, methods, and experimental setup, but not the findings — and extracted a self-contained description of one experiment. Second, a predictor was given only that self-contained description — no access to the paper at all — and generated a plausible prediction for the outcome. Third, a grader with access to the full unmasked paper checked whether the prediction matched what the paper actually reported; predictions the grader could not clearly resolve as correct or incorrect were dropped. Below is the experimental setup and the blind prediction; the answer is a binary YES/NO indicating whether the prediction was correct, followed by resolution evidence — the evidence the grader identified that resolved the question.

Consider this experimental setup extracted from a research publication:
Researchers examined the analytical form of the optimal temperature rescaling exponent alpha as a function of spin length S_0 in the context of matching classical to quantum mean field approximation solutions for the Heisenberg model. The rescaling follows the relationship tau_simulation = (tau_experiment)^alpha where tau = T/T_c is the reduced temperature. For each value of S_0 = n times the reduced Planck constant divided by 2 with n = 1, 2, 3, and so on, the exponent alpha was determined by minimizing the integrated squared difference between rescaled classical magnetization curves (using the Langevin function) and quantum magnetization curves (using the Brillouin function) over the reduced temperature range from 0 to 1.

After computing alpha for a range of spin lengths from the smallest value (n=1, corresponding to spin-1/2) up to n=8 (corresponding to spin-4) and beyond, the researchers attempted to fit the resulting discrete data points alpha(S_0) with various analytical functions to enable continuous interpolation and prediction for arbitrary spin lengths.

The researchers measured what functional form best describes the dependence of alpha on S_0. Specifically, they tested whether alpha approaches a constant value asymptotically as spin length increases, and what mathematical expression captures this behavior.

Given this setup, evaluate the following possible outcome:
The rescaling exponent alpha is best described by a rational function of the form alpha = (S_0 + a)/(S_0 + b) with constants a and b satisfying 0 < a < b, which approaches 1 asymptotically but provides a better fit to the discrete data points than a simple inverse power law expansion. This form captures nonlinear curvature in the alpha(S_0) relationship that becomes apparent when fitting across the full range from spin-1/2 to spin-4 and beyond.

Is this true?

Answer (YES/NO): NO